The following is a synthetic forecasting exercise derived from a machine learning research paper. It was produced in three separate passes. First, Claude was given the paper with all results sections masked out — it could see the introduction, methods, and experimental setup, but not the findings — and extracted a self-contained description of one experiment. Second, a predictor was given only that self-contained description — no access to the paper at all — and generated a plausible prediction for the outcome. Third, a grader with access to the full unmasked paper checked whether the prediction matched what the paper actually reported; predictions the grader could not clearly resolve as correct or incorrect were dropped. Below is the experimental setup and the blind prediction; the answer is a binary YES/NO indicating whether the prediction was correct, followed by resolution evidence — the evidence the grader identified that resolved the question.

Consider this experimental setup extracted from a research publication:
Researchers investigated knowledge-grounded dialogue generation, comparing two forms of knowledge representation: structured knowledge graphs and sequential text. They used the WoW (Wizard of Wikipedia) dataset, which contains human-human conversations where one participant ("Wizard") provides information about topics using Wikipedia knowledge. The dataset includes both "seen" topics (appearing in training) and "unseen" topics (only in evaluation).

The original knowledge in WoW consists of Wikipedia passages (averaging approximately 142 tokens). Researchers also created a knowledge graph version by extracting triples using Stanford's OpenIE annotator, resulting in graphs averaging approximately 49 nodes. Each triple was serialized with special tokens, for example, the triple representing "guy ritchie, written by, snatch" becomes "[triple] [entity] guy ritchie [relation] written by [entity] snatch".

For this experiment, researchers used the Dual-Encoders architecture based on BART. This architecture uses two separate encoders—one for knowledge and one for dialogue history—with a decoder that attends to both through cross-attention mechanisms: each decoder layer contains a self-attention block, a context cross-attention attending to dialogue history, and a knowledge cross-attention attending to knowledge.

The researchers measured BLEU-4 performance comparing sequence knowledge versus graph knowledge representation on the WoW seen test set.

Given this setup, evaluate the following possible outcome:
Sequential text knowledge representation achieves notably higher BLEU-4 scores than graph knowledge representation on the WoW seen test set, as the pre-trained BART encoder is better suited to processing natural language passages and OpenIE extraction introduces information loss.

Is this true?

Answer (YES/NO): NO